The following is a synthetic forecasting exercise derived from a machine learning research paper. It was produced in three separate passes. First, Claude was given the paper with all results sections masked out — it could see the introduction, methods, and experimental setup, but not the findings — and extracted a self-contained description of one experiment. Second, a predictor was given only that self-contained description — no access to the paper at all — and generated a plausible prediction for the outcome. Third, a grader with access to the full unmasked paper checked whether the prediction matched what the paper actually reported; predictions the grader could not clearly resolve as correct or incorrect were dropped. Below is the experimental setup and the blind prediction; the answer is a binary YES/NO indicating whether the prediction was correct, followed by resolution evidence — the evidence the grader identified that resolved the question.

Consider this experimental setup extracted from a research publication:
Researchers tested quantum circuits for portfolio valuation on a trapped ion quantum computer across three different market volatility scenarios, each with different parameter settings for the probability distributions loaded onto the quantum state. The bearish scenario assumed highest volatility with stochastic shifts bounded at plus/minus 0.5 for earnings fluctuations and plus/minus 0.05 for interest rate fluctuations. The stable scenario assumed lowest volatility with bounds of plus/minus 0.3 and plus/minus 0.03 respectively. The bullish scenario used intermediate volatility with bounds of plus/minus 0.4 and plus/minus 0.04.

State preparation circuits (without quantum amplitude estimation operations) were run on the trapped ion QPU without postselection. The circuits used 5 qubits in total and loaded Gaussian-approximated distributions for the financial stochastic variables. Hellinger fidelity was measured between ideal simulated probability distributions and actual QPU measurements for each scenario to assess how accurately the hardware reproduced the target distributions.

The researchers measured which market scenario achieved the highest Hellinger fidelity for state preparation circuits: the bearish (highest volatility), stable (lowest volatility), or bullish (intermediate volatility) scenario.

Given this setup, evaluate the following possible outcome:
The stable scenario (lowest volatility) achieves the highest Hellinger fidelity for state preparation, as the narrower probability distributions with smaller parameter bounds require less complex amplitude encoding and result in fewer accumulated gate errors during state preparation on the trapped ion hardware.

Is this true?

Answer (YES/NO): NO